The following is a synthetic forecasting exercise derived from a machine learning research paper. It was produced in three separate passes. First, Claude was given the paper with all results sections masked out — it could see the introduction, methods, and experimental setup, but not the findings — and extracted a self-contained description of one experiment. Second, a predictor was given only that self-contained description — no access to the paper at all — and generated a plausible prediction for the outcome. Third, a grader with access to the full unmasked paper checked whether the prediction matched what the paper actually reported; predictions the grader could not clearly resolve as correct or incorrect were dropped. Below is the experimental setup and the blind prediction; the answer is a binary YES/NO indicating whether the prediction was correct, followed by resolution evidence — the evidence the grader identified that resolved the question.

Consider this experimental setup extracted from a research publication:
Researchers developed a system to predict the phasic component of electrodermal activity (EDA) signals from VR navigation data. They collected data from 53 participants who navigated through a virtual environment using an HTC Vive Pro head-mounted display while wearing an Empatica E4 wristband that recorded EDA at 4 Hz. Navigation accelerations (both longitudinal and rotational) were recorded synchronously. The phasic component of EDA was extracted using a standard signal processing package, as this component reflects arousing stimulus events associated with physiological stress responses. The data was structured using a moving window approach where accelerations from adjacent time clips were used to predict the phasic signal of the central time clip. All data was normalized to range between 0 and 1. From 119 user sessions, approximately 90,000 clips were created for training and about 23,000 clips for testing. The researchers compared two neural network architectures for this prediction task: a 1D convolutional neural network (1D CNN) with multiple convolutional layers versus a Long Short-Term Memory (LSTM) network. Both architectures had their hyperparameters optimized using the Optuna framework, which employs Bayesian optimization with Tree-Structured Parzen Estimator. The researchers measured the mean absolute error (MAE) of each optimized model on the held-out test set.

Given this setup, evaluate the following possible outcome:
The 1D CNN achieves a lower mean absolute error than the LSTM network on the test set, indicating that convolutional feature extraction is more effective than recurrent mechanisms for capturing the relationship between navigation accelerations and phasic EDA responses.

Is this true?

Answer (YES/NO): YES